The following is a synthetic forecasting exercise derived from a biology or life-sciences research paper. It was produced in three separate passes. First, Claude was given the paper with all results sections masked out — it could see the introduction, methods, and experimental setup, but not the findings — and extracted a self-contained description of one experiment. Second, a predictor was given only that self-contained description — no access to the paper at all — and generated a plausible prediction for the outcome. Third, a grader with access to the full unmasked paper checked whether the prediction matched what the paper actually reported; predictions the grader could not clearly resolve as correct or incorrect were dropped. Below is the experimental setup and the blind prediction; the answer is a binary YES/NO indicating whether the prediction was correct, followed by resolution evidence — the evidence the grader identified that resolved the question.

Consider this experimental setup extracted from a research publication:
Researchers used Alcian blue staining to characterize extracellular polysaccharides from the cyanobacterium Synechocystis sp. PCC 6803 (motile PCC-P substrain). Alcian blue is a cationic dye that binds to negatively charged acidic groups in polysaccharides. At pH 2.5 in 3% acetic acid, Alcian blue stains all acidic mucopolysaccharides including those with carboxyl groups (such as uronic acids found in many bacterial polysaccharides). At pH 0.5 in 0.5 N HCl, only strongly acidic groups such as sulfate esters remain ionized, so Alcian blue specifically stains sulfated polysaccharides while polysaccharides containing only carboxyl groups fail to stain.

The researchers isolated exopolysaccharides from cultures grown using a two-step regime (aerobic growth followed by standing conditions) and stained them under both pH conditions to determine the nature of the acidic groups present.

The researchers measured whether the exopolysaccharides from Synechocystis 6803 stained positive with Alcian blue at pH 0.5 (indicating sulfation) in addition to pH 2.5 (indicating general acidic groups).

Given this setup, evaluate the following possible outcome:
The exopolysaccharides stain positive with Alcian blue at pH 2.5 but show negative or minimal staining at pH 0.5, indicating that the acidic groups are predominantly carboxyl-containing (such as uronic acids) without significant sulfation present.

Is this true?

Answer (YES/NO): NO